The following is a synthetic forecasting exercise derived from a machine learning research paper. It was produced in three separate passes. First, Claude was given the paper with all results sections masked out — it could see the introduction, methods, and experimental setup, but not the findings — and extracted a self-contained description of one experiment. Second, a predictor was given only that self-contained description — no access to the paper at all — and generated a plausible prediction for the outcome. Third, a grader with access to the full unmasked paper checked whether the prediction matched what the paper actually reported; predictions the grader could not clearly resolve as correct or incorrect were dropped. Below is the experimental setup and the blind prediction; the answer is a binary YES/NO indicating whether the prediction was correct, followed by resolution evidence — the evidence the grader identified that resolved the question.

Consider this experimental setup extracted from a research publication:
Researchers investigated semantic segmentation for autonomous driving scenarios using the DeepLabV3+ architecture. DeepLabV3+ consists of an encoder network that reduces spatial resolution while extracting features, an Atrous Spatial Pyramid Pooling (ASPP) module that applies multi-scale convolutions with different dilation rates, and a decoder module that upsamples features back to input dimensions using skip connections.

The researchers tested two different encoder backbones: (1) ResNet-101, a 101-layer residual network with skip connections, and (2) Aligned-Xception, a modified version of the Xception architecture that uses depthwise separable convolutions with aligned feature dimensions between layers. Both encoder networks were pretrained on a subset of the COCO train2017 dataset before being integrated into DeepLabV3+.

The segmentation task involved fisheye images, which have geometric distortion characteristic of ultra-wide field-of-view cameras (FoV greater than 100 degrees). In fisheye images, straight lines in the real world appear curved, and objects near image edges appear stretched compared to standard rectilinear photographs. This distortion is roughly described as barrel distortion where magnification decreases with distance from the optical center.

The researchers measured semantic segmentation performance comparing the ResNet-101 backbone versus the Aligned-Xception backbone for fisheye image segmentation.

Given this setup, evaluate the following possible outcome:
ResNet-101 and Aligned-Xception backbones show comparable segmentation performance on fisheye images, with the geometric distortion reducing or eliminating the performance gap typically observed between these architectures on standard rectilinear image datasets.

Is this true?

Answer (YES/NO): YES